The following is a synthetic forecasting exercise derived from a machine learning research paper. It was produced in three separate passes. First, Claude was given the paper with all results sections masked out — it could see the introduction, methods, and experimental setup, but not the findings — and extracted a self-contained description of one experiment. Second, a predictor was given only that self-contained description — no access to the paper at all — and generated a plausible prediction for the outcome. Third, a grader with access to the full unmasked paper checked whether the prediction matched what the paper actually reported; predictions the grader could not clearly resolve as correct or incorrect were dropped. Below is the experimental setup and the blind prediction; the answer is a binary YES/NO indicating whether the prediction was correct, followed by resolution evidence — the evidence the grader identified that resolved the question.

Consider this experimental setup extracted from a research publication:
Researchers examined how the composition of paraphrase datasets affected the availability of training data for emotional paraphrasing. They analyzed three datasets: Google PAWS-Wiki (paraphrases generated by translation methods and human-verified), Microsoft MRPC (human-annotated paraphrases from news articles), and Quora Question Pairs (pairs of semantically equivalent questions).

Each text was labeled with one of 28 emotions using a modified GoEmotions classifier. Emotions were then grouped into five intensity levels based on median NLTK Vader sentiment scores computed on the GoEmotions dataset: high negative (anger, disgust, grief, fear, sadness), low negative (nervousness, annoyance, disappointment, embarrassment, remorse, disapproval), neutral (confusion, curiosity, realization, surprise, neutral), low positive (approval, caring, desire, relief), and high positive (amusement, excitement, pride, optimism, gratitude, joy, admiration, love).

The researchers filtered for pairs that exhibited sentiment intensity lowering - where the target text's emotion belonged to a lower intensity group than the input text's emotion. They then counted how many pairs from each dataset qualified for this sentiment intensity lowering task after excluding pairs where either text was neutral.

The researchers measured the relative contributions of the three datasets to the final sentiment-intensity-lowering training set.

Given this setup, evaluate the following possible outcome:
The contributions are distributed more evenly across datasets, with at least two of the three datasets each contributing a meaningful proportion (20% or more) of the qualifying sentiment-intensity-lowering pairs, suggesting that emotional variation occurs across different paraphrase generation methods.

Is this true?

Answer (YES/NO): NO